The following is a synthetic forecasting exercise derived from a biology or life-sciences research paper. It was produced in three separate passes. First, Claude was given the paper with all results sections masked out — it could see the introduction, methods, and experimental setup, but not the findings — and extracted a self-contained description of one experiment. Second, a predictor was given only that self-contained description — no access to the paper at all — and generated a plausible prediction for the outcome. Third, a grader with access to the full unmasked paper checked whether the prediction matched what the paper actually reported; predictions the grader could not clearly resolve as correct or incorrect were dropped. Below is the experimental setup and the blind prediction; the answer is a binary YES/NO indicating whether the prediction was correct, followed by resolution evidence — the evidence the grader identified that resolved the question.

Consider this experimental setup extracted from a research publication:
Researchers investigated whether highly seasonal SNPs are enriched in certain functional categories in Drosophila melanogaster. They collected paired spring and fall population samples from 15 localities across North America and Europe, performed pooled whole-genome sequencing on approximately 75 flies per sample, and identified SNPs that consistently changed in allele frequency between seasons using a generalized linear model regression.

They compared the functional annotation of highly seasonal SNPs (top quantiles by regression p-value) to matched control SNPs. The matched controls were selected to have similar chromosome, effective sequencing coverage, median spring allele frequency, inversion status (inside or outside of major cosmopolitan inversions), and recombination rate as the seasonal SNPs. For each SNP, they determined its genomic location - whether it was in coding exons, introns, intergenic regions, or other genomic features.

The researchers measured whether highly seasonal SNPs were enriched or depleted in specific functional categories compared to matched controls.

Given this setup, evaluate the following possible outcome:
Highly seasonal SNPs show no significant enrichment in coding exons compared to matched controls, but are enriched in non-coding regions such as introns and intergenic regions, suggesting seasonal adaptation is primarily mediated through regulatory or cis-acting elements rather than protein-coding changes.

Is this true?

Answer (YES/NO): NO